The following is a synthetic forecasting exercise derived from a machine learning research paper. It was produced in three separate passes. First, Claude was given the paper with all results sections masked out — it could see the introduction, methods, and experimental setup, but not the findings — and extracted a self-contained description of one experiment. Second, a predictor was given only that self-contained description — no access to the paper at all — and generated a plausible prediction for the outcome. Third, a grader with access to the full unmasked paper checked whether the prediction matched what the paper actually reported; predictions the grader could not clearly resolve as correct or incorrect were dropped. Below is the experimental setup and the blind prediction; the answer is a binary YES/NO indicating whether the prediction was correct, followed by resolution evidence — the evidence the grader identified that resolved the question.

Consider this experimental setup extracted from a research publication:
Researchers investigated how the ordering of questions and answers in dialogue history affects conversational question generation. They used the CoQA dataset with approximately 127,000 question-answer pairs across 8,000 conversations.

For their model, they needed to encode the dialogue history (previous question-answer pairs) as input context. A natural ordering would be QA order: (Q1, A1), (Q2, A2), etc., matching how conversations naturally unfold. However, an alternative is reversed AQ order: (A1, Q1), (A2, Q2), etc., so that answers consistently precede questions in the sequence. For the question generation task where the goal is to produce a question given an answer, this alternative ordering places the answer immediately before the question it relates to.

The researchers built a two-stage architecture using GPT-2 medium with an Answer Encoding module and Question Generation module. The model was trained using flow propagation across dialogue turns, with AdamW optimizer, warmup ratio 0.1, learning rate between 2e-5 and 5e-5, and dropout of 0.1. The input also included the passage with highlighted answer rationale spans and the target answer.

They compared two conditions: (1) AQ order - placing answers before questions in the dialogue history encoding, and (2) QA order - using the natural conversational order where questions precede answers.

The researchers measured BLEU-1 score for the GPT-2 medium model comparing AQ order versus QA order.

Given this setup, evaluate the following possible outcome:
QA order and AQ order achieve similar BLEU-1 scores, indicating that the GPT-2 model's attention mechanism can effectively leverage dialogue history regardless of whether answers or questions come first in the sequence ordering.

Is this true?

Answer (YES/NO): NO